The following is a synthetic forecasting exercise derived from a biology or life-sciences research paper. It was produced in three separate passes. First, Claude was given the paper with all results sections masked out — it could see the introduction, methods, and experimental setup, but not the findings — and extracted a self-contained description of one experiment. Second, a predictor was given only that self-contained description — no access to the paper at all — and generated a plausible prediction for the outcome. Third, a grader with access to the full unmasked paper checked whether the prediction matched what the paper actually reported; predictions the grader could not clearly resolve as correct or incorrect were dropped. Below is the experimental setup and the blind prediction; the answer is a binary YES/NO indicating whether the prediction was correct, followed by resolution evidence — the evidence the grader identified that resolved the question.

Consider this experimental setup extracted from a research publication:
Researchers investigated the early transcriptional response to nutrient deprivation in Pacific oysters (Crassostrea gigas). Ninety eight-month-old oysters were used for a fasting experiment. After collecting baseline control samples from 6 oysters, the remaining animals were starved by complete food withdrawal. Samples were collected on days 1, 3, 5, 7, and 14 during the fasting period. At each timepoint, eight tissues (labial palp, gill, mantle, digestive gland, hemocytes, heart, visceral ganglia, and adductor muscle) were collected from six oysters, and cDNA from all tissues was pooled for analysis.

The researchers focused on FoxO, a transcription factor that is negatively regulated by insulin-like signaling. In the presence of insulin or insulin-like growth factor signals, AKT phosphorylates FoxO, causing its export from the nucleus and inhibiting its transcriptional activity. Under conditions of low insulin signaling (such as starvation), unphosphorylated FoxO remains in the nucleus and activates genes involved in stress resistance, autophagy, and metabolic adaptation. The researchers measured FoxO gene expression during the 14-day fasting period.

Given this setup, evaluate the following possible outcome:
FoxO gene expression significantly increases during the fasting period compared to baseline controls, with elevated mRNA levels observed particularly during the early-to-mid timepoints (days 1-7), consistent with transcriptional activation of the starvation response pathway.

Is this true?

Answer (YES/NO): NO